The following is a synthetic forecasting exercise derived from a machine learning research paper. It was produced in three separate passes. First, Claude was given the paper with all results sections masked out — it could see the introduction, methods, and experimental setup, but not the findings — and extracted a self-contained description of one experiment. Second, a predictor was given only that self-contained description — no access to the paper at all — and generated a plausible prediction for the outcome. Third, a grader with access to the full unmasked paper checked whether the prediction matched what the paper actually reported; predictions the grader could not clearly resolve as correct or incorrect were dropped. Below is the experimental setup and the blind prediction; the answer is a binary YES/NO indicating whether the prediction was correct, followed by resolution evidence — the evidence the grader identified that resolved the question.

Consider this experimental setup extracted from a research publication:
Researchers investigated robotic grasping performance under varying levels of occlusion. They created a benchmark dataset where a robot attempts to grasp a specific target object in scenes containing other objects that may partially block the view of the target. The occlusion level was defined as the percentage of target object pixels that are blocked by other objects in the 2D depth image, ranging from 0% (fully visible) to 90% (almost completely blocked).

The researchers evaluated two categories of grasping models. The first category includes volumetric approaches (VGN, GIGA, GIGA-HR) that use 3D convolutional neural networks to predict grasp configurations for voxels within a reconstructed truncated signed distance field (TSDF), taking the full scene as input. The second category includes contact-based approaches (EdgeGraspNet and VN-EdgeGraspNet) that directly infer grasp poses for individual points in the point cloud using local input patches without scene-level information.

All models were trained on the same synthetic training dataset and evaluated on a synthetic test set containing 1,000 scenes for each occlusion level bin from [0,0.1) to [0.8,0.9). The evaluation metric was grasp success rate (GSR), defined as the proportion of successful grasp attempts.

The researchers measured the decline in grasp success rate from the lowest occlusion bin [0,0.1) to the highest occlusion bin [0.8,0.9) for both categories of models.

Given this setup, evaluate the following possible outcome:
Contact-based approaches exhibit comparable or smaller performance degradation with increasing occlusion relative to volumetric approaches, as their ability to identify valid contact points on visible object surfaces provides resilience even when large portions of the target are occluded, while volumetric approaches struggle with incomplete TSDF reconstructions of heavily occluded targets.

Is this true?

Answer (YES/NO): NO